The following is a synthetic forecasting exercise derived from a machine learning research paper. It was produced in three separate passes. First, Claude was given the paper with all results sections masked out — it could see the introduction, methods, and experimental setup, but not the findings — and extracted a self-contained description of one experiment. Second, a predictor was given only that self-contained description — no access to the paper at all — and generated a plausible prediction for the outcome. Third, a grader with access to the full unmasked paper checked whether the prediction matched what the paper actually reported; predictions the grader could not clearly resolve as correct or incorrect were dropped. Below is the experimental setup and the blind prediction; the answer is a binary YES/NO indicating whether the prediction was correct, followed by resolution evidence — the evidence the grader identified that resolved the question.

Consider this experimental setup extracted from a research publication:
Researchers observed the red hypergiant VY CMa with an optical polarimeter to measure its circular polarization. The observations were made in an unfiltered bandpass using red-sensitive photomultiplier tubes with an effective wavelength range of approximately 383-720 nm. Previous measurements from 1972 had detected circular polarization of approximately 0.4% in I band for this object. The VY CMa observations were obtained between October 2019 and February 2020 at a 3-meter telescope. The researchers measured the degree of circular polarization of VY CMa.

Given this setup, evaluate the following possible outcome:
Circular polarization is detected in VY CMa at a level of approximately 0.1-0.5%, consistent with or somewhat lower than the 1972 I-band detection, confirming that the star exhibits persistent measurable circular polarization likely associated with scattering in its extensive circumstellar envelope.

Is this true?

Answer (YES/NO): NO